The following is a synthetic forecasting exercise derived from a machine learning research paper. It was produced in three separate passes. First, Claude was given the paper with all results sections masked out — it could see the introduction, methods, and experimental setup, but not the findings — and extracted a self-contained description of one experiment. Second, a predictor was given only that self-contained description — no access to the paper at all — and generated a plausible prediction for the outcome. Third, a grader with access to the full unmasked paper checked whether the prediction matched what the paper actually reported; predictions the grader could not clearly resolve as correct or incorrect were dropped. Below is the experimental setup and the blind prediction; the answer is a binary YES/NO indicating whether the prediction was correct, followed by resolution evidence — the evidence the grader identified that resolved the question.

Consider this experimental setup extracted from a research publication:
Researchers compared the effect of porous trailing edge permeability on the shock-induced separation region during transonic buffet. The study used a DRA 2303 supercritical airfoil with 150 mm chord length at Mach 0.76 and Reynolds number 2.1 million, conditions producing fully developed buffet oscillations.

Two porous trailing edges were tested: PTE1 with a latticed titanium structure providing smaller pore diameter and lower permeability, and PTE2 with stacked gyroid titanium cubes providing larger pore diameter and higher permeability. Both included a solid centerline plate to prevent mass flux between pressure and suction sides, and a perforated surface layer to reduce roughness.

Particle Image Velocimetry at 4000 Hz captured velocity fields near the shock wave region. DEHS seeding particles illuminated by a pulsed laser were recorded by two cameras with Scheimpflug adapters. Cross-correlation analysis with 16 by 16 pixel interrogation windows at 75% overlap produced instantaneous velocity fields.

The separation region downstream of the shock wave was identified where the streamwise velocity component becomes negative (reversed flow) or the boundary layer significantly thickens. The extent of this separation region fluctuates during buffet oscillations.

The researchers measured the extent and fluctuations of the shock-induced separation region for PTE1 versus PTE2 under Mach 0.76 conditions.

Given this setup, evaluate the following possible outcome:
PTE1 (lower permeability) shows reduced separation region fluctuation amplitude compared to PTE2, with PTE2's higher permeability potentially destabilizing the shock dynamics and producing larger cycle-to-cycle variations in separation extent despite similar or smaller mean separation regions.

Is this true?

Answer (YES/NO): NO